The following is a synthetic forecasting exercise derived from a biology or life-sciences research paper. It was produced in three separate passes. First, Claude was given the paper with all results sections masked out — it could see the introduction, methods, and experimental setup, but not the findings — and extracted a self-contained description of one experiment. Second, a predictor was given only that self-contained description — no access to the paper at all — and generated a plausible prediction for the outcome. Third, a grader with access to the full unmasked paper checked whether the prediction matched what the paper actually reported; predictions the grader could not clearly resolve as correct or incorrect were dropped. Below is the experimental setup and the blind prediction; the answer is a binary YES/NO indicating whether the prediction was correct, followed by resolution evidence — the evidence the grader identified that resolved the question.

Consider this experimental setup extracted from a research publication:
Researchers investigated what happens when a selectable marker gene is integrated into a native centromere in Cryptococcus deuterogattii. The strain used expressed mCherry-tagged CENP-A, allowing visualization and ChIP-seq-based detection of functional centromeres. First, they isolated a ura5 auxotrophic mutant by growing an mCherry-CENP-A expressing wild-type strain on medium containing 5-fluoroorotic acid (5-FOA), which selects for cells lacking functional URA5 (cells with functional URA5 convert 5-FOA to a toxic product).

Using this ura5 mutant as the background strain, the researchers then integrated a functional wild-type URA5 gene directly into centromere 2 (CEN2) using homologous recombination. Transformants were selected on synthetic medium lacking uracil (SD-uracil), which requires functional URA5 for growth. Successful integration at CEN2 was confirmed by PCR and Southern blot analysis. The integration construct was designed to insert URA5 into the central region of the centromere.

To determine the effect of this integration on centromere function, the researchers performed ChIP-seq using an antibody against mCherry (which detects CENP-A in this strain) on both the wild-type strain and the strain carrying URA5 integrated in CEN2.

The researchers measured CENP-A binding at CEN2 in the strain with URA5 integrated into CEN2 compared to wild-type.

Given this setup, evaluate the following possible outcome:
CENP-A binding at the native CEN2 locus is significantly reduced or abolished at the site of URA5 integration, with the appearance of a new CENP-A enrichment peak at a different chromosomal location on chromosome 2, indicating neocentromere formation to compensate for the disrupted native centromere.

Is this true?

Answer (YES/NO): YES